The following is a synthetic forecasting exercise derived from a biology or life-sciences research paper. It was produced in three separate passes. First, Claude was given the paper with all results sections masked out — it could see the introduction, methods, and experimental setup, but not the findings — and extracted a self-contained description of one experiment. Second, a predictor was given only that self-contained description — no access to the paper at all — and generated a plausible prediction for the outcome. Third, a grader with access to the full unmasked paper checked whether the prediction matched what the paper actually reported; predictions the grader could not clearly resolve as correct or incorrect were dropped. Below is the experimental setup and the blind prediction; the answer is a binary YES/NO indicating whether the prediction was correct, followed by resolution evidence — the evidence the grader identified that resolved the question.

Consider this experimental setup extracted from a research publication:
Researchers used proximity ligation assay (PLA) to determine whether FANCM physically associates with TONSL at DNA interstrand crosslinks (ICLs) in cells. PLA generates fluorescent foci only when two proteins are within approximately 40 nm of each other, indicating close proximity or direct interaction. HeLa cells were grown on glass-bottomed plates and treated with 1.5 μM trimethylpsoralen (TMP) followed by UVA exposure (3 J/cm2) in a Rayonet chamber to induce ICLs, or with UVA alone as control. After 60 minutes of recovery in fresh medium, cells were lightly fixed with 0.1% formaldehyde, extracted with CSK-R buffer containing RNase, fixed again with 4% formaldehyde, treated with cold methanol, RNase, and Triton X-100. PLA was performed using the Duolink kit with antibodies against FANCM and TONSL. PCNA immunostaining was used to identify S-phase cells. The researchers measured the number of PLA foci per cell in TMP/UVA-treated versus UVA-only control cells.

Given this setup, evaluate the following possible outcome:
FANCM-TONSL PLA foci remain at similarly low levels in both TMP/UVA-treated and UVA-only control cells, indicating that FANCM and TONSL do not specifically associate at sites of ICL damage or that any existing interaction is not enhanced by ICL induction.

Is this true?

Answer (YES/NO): NO